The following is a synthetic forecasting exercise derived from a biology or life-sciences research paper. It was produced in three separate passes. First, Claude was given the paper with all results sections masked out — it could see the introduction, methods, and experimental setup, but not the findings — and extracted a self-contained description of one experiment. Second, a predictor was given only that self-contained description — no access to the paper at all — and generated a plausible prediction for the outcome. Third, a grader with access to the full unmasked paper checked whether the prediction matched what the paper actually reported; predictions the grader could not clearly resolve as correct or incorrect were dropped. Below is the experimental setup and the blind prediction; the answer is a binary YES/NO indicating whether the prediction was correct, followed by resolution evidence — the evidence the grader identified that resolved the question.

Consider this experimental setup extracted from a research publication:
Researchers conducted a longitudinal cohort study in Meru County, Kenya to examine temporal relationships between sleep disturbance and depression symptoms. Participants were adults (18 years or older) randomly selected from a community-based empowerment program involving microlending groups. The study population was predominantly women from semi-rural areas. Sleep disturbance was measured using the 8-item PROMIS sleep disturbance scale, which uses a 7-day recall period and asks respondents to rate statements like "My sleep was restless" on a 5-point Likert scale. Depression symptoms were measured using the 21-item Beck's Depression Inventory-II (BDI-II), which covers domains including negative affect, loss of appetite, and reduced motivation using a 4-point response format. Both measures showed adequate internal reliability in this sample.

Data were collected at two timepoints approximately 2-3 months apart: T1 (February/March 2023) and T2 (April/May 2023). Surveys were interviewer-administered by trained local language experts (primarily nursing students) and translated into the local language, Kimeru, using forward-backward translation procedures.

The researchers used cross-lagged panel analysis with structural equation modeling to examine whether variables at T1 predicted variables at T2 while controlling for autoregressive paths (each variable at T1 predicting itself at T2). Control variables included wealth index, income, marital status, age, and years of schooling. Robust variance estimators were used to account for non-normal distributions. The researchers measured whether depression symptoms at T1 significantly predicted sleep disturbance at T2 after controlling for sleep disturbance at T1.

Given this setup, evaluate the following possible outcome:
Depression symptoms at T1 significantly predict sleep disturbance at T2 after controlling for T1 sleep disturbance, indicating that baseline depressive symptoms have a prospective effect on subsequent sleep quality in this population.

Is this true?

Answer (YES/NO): NO